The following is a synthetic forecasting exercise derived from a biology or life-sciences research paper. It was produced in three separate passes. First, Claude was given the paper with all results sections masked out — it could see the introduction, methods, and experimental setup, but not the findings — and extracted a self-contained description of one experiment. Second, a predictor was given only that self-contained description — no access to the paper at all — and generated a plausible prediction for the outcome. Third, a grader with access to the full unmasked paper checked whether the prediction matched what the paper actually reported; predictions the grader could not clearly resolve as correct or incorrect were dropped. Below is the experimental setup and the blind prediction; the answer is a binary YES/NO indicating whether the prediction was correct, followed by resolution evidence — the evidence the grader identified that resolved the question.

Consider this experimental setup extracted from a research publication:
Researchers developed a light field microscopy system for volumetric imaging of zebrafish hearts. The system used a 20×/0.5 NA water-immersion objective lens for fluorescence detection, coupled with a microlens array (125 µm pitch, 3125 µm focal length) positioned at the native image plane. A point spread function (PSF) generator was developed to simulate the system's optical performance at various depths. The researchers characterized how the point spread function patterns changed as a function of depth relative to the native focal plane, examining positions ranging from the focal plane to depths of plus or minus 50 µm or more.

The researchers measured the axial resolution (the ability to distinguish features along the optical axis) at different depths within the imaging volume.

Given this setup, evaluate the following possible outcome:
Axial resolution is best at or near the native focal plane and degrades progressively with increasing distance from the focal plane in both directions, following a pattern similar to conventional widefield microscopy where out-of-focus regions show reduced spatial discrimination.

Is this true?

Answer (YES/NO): NO